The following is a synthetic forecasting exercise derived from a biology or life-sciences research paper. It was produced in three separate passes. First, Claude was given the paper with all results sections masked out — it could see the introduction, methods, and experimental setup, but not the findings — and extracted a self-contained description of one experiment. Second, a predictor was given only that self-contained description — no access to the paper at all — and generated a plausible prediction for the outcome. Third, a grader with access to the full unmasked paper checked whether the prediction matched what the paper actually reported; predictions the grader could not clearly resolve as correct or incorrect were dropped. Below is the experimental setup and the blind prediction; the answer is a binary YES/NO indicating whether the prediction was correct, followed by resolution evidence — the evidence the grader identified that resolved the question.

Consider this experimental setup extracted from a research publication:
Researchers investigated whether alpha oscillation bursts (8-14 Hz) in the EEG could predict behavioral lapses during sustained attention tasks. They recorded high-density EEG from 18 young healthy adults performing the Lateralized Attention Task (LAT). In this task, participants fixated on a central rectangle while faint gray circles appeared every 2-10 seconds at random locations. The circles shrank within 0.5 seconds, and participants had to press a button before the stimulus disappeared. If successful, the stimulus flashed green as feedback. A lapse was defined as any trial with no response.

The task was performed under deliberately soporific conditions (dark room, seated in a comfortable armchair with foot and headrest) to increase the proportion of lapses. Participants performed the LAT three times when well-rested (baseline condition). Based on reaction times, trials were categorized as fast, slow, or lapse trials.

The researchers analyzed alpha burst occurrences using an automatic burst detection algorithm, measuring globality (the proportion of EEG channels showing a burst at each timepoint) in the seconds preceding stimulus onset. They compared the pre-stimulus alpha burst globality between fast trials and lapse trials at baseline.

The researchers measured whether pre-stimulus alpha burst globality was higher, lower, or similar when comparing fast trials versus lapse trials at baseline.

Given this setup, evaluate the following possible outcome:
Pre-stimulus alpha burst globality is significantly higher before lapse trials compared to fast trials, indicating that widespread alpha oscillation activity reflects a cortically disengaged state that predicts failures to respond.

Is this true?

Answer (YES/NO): NO